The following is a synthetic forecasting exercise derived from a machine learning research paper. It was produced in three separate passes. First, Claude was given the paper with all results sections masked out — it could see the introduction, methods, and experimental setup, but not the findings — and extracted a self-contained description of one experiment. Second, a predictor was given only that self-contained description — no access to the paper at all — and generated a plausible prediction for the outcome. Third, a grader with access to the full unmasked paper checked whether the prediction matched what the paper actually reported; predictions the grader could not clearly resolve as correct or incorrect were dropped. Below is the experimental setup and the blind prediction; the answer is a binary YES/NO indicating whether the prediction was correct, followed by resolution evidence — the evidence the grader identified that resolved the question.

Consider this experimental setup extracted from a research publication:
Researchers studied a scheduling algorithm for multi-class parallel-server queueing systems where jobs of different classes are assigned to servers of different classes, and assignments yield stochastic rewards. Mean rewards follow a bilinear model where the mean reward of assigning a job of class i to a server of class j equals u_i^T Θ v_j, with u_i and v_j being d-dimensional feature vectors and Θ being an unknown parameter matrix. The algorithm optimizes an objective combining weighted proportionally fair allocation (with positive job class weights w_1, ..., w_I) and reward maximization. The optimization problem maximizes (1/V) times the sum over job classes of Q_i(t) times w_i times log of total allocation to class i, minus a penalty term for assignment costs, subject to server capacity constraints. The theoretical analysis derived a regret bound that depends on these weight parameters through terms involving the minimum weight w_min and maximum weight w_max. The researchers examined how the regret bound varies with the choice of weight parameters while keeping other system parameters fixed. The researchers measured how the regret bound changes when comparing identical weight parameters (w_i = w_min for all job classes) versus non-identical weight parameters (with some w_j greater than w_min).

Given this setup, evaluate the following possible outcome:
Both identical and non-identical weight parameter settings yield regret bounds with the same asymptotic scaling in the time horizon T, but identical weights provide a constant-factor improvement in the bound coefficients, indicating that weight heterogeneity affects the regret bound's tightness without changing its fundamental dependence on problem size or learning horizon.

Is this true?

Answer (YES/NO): YES